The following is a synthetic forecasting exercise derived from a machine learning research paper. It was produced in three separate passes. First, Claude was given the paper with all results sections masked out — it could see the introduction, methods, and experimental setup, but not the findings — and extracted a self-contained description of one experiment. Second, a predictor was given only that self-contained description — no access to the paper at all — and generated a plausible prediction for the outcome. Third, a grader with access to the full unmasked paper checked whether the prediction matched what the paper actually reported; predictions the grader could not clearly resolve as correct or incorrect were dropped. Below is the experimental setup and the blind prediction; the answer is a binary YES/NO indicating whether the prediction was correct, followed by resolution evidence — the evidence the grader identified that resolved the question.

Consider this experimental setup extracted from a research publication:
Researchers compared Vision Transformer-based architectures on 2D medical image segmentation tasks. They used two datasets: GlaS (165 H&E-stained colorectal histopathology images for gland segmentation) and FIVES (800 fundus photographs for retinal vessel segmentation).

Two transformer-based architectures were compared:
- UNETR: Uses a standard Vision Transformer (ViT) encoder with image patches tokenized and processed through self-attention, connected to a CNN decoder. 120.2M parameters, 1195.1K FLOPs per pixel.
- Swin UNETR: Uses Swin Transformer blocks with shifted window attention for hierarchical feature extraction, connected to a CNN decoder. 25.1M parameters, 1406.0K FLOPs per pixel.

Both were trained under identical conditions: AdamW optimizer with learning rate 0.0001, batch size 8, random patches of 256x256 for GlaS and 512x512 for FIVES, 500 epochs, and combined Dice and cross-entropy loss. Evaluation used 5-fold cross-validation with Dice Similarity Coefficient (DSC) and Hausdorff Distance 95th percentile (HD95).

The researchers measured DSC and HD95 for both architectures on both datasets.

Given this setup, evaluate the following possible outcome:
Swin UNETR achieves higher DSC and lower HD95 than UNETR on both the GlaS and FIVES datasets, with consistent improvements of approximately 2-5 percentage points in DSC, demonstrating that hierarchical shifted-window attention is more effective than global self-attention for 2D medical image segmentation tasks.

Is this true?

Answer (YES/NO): NO